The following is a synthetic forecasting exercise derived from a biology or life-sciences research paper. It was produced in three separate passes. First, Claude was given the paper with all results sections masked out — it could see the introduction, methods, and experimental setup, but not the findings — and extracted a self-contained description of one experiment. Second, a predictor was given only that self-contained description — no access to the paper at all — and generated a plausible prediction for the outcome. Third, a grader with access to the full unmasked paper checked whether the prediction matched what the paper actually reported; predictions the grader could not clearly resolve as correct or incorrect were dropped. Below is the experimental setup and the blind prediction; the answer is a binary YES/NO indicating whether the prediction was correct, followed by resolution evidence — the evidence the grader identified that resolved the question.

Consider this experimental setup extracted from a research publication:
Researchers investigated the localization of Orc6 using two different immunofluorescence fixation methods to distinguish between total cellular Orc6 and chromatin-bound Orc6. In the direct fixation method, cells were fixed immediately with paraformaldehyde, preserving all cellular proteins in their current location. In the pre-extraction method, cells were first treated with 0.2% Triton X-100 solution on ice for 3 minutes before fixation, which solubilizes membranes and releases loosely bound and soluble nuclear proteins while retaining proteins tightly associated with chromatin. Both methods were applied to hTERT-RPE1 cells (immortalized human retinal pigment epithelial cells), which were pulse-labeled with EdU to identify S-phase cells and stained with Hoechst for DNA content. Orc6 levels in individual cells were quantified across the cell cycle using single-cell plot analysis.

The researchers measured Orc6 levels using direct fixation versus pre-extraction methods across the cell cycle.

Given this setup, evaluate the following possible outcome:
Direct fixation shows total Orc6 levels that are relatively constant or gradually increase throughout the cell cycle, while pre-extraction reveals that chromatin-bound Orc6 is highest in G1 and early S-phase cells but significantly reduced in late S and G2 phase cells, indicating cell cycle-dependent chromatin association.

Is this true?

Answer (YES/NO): NO